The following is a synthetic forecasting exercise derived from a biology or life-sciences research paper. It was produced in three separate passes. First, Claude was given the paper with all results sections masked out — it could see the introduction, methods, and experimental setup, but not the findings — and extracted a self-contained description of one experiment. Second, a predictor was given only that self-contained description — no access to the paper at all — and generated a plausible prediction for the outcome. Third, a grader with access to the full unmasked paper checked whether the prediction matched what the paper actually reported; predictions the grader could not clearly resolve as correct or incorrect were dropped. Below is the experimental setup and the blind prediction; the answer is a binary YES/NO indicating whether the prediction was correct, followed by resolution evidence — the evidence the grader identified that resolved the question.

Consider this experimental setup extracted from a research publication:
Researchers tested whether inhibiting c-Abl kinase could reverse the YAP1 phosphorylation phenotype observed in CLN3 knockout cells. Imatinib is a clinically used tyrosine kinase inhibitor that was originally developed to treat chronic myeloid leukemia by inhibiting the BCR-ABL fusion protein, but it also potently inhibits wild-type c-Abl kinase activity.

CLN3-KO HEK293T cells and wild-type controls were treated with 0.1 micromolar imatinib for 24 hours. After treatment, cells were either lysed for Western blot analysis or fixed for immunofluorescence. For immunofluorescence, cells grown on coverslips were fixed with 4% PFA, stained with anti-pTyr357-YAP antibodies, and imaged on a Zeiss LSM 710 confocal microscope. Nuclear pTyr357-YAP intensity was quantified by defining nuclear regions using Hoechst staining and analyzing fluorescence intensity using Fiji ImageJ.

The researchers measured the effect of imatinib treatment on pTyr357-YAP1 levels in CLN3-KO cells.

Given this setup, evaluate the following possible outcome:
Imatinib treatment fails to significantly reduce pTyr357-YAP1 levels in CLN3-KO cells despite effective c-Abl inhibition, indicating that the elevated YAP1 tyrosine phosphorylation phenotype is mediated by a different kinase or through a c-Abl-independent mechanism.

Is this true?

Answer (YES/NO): NO